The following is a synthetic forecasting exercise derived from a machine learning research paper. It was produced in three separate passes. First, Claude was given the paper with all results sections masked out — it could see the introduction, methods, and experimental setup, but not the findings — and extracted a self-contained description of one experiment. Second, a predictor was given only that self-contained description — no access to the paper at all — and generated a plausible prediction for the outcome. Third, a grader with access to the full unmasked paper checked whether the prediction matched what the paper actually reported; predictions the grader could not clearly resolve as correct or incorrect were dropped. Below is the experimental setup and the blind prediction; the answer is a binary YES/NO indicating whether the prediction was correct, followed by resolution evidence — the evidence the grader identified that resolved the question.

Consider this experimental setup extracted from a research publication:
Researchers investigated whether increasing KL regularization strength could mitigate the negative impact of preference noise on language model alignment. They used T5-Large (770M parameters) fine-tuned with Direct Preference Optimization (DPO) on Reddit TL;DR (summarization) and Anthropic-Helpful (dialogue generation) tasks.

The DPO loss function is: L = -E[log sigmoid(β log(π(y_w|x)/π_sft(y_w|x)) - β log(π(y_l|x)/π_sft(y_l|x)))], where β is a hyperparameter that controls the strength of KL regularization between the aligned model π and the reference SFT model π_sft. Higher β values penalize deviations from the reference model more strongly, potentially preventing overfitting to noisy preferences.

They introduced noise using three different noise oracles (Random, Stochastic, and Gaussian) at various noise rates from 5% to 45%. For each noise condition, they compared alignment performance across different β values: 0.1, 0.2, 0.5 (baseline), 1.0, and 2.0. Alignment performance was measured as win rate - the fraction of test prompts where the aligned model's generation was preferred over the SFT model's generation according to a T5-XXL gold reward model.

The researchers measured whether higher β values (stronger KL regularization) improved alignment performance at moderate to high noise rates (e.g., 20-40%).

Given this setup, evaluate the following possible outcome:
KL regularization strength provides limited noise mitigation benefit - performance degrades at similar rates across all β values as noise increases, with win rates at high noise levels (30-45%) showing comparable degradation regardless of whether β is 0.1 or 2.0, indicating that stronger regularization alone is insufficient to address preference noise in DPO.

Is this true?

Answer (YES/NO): NO